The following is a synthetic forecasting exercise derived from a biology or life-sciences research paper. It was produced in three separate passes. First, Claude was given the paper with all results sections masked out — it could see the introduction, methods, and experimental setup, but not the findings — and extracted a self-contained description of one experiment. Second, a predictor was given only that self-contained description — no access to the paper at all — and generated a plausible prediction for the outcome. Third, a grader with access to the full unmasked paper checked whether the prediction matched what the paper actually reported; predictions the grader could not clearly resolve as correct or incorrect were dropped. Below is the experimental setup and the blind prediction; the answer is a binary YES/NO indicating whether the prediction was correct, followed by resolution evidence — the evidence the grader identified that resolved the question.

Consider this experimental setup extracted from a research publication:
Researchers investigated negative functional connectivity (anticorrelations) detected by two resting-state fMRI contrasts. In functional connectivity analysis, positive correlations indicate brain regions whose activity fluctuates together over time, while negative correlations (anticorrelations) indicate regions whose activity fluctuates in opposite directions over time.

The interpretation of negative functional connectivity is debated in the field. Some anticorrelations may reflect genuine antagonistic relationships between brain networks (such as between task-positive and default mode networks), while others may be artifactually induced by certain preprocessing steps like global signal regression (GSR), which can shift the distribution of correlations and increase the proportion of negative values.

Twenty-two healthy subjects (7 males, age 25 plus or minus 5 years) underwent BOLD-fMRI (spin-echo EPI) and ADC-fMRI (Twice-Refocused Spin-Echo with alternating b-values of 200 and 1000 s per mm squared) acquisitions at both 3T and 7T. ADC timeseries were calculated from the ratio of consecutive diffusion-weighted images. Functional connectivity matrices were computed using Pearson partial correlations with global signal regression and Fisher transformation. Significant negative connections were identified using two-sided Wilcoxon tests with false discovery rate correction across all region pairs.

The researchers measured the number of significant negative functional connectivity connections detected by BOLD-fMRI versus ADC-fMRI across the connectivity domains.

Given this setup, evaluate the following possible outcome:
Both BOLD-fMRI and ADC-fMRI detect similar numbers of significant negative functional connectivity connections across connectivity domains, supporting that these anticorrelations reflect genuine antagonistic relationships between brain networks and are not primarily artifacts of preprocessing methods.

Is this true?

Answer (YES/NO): NO